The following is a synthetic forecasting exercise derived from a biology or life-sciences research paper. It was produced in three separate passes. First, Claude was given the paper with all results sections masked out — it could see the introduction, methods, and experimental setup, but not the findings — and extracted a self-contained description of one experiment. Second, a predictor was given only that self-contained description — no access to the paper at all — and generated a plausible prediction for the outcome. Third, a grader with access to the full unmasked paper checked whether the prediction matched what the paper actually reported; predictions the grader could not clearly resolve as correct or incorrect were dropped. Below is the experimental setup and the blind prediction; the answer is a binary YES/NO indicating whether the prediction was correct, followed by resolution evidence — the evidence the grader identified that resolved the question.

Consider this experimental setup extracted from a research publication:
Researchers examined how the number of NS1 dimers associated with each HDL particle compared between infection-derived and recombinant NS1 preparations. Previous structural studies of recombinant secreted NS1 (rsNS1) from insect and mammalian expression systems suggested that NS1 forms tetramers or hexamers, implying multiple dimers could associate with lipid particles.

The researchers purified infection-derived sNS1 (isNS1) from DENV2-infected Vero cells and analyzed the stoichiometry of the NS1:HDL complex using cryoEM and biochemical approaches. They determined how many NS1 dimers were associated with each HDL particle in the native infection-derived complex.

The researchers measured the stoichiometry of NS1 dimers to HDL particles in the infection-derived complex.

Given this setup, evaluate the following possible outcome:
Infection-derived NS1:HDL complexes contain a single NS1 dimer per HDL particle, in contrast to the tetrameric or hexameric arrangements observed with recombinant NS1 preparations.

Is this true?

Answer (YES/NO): YES